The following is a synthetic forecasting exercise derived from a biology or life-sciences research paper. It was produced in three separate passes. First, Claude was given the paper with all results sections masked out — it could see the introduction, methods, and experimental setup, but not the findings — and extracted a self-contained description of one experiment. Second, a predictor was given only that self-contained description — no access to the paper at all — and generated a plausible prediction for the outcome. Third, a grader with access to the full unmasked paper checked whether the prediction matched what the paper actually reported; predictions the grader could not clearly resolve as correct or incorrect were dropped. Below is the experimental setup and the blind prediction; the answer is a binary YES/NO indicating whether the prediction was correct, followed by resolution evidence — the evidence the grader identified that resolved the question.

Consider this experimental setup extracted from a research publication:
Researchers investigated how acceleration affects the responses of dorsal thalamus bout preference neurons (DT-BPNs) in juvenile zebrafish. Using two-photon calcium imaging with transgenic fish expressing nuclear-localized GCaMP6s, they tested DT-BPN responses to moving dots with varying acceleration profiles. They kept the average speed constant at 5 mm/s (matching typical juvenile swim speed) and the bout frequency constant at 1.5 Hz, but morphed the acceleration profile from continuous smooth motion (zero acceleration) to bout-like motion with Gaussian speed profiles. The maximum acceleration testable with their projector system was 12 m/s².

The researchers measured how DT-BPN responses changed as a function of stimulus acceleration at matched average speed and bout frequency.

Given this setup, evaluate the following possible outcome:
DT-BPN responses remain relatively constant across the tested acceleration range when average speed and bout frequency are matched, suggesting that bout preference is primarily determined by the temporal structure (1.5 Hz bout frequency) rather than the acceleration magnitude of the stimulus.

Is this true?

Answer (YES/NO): NO